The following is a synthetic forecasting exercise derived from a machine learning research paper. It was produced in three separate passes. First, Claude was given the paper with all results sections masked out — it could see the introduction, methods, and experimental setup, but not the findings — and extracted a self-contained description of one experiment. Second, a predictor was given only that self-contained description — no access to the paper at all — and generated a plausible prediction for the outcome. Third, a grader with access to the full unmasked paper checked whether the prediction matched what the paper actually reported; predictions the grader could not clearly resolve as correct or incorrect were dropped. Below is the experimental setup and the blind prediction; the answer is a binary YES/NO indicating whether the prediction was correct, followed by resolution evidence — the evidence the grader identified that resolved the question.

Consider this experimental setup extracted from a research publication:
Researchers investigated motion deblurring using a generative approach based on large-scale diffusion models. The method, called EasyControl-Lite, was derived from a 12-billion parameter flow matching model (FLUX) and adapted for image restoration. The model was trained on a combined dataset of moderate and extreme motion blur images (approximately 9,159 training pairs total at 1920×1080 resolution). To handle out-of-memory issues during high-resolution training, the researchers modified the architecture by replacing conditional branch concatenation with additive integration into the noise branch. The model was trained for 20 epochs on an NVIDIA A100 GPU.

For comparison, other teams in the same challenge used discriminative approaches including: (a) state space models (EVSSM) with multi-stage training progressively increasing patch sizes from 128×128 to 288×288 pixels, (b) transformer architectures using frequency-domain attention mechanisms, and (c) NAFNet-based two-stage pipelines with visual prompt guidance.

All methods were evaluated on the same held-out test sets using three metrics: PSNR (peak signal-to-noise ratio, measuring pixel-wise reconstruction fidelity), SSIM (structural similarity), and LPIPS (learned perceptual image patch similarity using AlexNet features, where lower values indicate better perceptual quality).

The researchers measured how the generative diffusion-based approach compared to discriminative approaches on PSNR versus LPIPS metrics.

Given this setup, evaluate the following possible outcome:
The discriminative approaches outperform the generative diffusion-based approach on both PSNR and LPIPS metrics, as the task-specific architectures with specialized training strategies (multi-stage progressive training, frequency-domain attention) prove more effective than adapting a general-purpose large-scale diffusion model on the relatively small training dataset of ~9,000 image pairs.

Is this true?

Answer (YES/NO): NO